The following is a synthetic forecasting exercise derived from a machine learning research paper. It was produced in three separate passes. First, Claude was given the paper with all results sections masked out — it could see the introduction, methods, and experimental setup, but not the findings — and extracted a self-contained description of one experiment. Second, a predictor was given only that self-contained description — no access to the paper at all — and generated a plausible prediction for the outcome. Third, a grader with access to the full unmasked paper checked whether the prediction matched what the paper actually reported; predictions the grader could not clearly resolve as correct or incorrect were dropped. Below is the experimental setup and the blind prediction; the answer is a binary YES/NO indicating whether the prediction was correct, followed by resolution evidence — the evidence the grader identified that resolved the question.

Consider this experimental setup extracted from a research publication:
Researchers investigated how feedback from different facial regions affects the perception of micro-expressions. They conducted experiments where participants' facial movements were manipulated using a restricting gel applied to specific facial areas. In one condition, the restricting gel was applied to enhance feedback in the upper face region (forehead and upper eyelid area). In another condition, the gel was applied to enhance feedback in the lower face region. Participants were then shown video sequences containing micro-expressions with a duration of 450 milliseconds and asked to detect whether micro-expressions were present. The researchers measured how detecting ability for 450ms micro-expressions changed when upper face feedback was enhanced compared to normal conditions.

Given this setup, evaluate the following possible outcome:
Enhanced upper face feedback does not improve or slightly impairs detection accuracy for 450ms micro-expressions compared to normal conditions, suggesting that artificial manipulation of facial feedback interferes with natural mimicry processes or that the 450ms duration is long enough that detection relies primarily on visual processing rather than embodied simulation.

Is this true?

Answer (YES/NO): NO